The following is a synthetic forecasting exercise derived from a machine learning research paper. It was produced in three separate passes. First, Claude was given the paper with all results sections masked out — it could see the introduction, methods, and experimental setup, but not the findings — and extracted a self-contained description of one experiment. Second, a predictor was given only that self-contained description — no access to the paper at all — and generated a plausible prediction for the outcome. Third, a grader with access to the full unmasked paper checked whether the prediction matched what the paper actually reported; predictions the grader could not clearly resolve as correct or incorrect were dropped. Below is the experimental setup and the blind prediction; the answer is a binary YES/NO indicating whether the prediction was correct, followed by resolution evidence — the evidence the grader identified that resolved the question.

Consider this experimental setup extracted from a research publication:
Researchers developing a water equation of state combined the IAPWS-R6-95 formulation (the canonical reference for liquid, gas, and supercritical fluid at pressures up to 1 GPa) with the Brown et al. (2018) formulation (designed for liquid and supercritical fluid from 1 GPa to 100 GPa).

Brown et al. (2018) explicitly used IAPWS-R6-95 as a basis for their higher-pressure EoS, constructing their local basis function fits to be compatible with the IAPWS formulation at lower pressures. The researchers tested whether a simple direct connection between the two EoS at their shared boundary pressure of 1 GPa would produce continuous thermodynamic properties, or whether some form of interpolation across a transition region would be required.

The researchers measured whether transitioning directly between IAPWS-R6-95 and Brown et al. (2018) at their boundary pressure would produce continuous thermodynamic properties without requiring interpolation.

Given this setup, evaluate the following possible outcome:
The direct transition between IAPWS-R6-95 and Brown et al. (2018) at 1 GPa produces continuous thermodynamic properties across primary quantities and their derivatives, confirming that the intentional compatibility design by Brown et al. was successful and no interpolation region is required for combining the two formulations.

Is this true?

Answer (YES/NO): YES